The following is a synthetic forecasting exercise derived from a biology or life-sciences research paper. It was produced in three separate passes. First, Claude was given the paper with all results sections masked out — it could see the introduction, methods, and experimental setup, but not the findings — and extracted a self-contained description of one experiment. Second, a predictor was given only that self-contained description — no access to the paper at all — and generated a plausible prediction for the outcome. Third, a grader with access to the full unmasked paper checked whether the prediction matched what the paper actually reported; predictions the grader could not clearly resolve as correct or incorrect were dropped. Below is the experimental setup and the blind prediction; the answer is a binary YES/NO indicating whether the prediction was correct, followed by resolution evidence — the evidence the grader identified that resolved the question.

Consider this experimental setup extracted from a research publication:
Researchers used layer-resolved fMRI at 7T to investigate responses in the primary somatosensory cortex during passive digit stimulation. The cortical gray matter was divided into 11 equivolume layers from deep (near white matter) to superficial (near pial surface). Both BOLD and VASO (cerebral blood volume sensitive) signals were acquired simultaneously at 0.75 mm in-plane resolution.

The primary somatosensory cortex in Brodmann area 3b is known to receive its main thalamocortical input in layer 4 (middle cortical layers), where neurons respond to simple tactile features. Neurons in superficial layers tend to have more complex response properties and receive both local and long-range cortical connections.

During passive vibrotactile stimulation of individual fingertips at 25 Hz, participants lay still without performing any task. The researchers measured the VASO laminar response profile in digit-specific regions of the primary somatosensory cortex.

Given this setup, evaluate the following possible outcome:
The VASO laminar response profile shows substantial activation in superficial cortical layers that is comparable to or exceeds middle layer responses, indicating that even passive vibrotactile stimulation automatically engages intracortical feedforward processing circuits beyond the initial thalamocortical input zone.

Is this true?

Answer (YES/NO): YES